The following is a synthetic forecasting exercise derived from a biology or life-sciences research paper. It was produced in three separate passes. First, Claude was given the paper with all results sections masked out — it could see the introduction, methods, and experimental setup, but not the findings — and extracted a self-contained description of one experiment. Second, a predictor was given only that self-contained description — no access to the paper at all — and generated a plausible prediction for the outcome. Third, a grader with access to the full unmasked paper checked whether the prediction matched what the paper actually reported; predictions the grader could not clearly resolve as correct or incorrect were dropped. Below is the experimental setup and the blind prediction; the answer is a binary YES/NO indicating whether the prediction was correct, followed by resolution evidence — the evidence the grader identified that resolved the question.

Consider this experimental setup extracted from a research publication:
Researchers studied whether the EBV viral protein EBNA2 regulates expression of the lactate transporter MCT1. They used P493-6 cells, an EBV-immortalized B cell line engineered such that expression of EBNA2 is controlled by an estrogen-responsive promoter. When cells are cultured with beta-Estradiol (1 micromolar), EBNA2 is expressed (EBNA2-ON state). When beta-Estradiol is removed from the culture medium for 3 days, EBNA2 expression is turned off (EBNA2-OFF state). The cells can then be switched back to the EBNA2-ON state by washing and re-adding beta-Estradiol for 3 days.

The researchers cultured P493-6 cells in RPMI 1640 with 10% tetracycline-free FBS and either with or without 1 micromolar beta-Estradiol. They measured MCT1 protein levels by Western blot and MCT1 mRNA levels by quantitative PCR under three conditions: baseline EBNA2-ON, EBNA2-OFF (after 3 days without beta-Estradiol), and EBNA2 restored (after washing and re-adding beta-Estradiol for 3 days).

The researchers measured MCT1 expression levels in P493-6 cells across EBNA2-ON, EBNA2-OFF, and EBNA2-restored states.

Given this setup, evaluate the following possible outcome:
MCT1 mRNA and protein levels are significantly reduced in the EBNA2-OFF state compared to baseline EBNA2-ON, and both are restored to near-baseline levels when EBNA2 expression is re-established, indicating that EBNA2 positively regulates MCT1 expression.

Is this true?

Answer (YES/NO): YES